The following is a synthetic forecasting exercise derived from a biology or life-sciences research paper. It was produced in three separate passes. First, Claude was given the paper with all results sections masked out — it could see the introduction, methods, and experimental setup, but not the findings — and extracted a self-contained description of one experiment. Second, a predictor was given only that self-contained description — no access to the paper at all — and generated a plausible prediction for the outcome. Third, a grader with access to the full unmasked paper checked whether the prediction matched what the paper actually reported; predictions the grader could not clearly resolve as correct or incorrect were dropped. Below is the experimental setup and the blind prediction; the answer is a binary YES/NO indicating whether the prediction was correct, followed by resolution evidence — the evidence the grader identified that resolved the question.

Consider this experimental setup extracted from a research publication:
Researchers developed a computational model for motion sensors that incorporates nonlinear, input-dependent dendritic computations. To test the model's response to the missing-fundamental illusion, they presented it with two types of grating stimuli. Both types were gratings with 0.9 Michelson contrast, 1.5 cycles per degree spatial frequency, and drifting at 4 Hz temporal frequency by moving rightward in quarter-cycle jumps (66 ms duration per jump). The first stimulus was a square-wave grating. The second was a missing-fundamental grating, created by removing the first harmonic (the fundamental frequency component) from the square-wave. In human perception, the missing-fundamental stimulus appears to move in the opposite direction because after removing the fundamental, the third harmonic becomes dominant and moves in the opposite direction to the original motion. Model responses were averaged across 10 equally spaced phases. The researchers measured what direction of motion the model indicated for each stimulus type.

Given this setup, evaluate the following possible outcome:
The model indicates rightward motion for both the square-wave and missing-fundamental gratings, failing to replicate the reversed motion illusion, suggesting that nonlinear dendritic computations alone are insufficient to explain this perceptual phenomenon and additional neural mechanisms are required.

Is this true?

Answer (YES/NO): NO